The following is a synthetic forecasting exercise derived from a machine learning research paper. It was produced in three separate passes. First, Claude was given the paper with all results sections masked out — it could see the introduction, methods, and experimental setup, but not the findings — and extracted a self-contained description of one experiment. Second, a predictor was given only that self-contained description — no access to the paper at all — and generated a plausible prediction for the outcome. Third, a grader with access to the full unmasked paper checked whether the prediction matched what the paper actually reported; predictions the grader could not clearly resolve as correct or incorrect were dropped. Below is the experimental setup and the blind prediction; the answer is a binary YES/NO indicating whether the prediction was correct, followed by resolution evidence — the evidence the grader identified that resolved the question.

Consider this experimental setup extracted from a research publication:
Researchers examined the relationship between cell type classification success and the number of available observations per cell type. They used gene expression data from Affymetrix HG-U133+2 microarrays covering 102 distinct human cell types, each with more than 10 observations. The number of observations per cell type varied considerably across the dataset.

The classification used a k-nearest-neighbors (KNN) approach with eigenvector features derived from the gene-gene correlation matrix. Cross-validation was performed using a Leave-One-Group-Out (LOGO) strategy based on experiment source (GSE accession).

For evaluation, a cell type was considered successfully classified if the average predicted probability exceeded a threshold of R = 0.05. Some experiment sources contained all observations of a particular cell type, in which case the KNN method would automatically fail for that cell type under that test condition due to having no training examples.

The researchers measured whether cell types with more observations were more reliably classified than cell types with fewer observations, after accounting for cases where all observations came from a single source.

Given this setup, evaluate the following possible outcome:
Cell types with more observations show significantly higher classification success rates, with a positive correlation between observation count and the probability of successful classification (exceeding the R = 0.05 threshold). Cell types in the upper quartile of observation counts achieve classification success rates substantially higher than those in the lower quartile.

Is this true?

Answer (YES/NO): YES